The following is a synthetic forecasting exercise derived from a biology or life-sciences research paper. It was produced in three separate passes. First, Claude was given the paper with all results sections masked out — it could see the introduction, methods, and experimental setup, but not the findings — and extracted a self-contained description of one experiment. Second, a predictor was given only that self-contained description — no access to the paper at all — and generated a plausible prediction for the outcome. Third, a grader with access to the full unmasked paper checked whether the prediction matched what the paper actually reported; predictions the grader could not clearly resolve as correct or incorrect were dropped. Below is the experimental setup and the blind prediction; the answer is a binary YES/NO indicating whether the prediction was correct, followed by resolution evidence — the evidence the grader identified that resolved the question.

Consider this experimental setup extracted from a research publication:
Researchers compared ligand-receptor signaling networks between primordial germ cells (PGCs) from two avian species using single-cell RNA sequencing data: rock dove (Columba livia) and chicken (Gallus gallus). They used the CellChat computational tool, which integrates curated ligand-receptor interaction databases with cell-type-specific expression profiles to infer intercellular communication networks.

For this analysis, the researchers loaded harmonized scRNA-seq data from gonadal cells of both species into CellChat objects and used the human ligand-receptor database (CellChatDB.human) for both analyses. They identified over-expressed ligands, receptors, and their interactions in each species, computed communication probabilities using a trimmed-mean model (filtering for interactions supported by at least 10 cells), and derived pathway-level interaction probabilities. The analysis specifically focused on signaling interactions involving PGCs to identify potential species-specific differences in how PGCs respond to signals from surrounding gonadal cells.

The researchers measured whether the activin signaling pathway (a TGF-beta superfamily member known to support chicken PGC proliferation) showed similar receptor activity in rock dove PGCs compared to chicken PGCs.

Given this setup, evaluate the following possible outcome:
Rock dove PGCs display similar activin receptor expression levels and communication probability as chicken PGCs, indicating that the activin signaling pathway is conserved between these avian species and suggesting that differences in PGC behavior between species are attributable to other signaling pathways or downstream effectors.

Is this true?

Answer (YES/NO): NO